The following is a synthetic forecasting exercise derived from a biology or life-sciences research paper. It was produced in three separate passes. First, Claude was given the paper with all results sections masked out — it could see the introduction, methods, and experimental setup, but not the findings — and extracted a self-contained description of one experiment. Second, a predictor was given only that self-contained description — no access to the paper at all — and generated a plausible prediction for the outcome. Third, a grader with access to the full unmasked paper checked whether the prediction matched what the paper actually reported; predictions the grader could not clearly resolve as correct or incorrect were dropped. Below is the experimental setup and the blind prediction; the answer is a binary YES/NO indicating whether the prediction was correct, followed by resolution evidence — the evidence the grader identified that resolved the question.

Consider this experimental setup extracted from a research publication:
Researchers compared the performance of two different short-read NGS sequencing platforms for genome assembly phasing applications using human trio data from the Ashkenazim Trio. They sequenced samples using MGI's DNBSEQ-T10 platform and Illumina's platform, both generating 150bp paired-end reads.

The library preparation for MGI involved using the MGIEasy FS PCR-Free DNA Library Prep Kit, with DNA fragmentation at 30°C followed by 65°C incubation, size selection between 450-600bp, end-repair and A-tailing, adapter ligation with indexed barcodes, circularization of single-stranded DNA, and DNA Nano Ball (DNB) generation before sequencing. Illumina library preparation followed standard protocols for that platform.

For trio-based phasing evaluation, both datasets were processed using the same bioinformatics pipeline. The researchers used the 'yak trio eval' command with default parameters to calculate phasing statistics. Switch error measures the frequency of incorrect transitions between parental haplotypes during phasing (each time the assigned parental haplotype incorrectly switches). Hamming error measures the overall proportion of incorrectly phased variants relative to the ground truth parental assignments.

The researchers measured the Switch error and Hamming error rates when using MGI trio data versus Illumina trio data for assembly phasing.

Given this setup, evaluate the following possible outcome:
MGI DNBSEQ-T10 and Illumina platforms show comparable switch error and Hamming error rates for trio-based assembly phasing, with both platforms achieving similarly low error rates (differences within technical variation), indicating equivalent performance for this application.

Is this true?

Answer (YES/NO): YES